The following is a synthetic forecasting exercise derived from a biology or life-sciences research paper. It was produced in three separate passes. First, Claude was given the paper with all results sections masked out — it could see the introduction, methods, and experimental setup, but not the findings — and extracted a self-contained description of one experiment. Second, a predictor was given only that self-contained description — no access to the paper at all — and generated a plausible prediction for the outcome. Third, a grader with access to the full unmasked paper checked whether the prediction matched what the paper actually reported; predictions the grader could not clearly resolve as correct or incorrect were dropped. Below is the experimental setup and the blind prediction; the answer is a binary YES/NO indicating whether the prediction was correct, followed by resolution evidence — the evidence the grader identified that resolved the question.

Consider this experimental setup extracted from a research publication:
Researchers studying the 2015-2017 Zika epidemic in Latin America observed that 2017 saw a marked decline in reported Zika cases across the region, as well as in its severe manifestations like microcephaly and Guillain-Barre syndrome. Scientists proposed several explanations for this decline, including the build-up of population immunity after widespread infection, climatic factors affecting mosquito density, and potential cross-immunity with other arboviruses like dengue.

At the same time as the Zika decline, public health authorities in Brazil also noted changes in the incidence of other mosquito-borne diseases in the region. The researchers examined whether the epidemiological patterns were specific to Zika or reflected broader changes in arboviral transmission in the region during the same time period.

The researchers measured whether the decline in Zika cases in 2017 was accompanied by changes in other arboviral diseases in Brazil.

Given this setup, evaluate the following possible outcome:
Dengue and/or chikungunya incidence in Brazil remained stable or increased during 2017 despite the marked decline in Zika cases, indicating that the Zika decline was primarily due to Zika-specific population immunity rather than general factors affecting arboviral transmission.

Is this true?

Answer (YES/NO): NO